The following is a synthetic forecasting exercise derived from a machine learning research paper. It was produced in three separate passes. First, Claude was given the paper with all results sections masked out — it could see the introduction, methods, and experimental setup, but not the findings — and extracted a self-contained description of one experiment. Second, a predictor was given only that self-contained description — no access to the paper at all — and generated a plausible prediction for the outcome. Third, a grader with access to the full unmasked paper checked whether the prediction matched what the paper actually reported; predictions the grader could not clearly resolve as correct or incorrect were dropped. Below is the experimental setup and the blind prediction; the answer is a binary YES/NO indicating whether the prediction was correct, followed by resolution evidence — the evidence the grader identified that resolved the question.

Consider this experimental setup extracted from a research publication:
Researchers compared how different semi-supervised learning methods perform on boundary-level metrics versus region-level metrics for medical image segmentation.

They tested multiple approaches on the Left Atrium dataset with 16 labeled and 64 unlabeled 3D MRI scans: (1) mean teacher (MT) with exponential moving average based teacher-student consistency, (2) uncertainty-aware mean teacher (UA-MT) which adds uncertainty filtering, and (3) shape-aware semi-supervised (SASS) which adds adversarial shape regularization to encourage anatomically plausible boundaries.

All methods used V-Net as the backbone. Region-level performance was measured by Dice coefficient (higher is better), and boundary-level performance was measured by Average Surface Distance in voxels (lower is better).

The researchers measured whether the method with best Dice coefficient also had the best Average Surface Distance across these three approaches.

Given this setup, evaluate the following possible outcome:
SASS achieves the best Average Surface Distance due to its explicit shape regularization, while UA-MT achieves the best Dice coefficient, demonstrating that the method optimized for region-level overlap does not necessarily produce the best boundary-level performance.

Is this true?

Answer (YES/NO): NO